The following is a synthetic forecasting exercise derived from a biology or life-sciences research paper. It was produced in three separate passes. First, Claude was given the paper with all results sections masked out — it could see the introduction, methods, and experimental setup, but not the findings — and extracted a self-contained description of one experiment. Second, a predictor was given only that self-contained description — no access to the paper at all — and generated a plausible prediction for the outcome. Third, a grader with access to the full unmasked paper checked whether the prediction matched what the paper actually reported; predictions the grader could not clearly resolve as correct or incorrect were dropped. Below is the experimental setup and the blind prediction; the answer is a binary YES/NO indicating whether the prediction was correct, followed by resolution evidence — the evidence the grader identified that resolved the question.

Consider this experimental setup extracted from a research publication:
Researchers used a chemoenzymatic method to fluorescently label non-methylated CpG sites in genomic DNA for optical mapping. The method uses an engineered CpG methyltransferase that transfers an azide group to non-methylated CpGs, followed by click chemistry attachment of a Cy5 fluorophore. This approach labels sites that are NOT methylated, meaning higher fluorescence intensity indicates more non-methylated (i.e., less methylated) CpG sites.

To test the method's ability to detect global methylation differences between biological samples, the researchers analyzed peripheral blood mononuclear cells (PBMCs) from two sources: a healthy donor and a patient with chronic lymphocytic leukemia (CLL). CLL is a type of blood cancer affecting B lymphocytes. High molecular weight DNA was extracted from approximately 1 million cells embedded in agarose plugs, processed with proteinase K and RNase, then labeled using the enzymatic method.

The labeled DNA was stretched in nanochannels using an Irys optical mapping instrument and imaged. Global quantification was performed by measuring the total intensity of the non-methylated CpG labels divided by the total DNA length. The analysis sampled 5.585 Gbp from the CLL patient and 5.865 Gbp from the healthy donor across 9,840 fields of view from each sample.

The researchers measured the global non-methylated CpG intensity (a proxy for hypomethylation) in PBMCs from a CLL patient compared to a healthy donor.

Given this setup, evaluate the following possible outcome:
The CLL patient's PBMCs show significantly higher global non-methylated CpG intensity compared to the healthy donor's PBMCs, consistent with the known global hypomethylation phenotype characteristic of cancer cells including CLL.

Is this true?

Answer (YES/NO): YES